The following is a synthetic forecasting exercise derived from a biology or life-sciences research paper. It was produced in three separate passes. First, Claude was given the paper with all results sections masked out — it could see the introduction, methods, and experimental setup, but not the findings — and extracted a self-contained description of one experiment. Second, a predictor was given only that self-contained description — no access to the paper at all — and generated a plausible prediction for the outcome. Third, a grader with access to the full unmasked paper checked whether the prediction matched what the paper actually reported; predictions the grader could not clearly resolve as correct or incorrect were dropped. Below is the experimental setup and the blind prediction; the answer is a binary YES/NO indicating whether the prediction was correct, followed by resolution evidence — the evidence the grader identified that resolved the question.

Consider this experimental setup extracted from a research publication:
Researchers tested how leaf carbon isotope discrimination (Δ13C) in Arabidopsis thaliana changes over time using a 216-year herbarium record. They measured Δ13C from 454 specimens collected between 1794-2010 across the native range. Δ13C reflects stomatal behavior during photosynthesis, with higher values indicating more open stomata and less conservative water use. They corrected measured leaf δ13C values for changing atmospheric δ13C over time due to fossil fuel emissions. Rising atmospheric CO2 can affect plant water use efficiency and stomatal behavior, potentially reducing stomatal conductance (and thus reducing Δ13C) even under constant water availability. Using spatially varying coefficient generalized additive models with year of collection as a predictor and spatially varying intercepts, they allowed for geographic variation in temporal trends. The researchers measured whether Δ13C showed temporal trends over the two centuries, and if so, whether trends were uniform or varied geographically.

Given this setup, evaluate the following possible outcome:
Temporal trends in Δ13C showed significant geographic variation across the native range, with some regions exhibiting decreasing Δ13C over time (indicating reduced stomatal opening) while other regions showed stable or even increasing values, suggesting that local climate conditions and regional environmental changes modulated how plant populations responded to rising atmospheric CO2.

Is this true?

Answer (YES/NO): NO